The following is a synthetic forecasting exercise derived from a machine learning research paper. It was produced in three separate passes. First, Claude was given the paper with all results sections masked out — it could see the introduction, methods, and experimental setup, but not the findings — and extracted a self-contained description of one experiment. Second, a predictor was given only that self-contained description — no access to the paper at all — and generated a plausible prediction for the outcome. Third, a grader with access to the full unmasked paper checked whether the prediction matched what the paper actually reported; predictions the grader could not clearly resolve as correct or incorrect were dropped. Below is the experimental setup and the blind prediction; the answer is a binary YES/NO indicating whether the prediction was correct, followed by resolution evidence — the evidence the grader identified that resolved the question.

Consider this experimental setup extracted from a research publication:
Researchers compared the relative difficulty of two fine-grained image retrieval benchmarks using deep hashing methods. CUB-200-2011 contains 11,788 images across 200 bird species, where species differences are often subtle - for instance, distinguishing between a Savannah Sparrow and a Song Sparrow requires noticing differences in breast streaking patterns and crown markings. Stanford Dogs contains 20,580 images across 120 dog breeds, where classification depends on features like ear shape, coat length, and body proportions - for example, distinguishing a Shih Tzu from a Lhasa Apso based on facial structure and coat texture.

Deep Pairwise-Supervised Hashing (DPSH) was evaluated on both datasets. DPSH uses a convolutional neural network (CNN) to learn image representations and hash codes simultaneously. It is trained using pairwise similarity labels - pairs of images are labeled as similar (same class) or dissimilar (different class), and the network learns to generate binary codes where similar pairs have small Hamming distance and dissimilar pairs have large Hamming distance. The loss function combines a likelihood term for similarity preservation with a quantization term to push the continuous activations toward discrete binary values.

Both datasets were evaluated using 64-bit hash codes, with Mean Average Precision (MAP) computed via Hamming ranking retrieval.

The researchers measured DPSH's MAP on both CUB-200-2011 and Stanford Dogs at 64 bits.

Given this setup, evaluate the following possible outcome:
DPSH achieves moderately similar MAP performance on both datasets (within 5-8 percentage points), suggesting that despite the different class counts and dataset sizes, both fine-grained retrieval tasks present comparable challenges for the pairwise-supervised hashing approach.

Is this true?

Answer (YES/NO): NO